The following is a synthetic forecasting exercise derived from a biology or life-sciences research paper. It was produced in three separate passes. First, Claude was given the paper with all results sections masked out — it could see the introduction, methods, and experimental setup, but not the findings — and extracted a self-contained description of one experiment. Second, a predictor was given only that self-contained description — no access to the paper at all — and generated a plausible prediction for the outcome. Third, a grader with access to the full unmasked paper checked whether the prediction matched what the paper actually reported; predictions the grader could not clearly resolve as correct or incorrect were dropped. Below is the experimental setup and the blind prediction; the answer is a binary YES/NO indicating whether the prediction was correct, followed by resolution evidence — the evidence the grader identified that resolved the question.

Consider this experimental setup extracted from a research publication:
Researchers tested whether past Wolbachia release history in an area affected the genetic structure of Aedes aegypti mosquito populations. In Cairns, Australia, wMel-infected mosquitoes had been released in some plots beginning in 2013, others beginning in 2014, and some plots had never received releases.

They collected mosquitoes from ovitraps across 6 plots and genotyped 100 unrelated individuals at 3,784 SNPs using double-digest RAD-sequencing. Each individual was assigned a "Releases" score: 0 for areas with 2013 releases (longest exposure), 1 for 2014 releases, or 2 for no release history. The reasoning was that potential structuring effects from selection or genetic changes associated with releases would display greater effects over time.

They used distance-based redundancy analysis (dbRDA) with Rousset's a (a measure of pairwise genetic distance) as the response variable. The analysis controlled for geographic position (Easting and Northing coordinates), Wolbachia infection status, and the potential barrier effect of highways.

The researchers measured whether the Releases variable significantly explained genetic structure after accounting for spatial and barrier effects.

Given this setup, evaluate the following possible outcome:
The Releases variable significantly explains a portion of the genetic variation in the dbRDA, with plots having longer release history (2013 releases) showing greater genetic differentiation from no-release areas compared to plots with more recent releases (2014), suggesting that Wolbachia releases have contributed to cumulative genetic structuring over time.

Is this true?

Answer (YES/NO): NO